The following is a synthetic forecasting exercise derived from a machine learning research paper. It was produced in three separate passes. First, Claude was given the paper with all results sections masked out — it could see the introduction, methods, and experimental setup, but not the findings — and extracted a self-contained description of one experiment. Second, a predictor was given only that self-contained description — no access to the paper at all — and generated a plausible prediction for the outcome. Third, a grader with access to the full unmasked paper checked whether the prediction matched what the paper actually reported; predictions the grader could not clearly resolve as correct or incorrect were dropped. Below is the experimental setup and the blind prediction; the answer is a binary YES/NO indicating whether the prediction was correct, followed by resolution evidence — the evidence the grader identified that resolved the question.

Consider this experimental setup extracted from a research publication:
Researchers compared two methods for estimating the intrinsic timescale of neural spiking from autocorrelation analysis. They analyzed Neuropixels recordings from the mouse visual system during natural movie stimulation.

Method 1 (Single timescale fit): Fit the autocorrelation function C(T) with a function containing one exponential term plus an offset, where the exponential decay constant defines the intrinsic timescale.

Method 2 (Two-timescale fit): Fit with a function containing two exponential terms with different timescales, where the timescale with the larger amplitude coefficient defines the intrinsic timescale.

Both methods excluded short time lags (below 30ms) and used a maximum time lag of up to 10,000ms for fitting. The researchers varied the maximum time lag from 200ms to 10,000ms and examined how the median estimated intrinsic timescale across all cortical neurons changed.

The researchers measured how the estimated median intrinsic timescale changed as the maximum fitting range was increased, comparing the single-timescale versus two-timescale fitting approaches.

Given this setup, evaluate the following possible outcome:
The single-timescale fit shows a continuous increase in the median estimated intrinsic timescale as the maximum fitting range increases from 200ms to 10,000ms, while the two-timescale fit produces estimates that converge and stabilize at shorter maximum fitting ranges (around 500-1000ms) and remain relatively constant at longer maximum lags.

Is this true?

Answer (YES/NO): NO